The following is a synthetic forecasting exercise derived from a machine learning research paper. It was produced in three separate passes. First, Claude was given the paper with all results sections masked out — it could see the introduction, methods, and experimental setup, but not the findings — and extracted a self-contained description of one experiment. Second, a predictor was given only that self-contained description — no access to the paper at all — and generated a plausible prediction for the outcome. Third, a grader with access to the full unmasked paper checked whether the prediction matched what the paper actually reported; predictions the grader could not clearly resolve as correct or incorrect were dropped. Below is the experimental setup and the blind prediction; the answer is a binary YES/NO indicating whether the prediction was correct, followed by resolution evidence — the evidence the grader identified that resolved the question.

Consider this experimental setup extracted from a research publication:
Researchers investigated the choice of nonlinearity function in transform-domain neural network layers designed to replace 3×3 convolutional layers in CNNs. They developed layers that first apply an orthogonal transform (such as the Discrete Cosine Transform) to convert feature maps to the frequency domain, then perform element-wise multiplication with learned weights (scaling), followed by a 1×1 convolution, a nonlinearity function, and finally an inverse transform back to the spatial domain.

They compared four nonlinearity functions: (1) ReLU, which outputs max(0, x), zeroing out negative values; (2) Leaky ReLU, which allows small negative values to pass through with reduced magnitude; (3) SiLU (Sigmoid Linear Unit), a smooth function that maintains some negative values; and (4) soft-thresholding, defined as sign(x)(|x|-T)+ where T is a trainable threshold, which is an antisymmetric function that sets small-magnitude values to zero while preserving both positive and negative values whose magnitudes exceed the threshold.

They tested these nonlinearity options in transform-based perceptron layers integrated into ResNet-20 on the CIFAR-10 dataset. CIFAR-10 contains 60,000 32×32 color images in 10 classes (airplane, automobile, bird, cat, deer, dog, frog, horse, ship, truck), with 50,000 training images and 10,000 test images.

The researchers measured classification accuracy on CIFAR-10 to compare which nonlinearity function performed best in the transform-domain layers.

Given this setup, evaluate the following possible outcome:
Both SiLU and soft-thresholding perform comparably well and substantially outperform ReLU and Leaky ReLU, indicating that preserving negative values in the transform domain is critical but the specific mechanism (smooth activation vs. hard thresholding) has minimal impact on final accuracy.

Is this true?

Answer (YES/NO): NO